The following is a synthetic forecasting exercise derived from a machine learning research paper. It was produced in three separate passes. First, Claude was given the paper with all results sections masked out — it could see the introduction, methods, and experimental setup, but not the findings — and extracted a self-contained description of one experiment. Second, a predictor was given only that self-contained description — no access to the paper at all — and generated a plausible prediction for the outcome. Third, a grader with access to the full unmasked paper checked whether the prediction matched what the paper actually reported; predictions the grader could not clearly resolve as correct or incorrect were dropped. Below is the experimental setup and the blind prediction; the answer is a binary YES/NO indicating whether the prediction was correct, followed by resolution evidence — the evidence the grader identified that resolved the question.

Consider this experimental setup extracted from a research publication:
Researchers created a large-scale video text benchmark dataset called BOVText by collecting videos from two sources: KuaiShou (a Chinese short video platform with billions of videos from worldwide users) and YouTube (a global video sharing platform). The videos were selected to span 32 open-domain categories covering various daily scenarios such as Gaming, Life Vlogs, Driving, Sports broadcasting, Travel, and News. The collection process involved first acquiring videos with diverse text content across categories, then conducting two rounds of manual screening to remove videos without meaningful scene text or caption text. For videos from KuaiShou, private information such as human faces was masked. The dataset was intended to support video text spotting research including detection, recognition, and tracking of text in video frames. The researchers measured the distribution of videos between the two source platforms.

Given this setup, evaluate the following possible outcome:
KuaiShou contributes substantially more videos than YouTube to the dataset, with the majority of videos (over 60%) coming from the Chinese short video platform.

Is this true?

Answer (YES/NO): YES